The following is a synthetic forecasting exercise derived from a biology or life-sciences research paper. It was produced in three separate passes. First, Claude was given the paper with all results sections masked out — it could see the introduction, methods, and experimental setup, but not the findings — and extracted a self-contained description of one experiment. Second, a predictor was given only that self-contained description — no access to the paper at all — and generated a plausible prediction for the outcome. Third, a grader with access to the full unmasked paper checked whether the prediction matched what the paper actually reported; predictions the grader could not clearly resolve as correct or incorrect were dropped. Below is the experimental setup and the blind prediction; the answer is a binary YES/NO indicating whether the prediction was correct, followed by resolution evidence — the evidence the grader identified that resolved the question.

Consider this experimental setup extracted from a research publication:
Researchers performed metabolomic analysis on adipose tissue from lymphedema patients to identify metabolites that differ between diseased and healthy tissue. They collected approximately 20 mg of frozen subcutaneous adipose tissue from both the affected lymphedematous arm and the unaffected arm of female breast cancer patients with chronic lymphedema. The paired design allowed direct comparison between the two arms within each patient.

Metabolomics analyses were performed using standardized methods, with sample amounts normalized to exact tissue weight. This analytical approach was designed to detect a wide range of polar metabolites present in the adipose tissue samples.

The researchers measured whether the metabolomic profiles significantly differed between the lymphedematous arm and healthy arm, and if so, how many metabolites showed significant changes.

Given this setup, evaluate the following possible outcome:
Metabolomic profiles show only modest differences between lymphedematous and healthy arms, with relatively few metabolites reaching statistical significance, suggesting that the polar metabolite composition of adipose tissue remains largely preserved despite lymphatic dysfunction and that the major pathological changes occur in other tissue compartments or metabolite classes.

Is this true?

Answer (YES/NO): YES